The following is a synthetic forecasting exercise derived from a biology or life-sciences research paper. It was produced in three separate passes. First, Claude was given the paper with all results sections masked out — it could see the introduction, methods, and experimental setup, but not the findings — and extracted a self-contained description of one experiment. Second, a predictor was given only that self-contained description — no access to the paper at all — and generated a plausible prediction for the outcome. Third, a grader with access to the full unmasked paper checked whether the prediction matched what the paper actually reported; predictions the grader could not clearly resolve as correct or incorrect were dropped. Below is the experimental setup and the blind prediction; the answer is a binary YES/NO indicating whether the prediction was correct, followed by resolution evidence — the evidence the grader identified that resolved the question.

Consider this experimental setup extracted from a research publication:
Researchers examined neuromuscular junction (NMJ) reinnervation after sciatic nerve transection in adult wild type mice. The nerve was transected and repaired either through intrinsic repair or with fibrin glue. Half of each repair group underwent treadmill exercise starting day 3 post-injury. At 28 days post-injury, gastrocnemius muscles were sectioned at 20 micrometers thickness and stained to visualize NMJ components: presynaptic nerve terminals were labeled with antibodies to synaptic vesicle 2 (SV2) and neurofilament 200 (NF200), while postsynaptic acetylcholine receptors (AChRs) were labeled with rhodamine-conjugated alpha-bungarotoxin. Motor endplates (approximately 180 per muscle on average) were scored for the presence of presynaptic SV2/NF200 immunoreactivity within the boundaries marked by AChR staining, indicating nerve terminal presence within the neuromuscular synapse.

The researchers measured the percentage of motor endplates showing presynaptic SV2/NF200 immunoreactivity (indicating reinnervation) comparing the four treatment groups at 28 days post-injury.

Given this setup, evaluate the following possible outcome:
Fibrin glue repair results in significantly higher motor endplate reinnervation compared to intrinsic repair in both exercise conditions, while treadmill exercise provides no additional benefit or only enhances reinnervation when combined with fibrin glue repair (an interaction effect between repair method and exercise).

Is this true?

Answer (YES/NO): NO